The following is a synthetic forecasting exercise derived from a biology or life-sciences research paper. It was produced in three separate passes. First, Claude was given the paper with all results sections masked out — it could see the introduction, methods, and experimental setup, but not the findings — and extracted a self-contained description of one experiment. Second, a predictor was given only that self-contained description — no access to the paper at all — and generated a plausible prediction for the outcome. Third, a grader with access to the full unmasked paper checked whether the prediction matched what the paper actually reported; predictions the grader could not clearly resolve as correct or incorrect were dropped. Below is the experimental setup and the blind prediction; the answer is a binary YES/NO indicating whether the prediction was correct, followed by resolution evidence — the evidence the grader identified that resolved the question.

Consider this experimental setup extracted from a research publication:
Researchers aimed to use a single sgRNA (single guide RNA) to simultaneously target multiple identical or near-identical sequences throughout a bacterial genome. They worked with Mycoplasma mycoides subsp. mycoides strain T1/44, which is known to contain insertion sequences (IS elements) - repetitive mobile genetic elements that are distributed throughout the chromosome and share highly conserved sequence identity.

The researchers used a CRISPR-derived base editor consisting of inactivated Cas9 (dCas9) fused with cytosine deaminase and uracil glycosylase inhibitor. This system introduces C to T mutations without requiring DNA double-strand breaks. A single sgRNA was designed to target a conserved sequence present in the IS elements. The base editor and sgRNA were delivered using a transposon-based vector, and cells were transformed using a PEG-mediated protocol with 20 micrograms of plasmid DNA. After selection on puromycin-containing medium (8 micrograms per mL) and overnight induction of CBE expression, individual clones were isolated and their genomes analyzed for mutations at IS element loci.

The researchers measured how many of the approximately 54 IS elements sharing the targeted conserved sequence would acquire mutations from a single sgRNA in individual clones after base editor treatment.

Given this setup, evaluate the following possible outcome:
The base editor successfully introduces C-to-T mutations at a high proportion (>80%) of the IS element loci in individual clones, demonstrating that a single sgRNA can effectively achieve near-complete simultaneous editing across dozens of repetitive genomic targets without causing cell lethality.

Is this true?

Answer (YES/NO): YES